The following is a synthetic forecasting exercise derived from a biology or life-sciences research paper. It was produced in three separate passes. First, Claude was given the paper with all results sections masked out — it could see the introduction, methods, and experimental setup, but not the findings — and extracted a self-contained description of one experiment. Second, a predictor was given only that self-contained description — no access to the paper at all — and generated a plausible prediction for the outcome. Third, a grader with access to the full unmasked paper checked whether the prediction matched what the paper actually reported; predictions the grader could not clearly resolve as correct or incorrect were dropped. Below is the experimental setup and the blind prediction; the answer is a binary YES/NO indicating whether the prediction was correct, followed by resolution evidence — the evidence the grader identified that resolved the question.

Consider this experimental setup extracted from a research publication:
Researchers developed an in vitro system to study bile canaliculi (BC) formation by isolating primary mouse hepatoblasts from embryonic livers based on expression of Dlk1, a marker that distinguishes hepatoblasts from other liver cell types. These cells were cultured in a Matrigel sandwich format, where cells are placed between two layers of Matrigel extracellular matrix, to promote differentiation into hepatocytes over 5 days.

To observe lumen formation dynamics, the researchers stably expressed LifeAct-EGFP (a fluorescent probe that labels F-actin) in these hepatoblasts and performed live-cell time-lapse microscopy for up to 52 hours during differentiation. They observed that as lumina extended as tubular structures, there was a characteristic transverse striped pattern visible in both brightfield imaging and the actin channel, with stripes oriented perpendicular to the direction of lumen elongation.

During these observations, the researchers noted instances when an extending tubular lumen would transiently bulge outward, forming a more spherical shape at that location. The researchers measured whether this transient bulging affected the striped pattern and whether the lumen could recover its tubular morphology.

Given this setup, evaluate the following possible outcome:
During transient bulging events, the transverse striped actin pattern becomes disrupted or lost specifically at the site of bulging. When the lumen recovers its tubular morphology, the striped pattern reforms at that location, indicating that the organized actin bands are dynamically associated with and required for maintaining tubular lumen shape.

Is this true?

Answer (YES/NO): YES